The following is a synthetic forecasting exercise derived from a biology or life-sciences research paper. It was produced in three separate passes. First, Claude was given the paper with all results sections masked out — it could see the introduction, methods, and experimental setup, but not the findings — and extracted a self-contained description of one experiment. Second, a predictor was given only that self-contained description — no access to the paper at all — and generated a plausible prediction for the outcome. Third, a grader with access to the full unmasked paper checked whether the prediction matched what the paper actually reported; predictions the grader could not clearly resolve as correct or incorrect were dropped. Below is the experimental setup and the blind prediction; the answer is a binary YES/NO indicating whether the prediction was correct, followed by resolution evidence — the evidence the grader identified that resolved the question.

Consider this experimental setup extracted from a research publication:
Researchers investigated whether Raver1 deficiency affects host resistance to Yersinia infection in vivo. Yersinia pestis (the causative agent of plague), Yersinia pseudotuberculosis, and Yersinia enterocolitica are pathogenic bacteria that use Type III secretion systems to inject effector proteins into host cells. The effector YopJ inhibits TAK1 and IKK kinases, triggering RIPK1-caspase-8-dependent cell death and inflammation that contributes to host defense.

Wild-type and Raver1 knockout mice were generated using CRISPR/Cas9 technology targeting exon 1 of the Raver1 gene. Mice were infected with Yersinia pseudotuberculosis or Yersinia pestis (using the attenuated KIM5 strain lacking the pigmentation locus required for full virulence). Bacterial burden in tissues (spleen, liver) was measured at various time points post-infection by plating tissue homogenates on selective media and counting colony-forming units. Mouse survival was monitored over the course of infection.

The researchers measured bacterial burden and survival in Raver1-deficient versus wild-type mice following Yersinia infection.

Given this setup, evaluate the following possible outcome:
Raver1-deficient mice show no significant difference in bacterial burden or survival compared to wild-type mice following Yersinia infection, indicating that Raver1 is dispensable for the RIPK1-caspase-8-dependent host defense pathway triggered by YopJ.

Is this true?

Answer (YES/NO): NO